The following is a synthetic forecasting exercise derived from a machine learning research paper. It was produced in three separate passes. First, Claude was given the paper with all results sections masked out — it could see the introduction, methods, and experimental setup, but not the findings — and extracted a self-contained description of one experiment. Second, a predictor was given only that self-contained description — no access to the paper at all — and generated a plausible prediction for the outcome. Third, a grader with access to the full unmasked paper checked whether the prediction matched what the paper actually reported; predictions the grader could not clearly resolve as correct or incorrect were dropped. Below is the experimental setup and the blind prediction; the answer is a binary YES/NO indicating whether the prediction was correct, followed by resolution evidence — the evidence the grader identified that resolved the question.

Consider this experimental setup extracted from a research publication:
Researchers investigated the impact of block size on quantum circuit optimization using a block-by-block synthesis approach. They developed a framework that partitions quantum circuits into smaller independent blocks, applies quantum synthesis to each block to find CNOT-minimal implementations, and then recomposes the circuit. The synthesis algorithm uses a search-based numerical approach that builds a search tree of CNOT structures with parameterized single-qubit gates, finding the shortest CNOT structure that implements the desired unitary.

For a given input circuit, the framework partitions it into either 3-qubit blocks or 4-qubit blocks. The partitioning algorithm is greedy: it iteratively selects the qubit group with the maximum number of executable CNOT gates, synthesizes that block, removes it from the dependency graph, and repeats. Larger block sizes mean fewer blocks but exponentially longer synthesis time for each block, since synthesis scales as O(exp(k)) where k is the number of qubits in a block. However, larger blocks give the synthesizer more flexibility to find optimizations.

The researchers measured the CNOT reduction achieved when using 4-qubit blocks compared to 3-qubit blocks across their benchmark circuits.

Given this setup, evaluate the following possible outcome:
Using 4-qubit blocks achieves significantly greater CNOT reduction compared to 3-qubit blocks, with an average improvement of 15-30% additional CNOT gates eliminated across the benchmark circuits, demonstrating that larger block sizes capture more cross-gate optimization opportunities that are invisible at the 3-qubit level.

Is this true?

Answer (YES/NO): NO